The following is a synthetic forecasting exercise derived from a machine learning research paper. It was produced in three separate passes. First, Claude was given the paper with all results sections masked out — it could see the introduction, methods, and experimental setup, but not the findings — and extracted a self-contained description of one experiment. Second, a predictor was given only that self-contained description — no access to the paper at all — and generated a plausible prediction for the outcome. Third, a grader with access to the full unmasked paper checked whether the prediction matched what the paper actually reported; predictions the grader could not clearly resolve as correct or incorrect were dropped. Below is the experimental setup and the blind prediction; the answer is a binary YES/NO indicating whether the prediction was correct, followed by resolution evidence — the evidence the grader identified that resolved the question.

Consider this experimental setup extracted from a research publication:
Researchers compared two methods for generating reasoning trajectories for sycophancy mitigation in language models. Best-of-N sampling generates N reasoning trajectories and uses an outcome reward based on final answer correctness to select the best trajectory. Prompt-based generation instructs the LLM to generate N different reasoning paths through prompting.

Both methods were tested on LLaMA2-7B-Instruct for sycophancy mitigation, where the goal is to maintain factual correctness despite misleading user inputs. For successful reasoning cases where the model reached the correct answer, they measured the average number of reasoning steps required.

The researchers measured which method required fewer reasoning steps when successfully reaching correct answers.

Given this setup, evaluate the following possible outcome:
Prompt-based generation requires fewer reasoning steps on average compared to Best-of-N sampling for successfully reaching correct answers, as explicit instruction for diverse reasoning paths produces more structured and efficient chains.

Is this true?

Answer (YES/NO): NO